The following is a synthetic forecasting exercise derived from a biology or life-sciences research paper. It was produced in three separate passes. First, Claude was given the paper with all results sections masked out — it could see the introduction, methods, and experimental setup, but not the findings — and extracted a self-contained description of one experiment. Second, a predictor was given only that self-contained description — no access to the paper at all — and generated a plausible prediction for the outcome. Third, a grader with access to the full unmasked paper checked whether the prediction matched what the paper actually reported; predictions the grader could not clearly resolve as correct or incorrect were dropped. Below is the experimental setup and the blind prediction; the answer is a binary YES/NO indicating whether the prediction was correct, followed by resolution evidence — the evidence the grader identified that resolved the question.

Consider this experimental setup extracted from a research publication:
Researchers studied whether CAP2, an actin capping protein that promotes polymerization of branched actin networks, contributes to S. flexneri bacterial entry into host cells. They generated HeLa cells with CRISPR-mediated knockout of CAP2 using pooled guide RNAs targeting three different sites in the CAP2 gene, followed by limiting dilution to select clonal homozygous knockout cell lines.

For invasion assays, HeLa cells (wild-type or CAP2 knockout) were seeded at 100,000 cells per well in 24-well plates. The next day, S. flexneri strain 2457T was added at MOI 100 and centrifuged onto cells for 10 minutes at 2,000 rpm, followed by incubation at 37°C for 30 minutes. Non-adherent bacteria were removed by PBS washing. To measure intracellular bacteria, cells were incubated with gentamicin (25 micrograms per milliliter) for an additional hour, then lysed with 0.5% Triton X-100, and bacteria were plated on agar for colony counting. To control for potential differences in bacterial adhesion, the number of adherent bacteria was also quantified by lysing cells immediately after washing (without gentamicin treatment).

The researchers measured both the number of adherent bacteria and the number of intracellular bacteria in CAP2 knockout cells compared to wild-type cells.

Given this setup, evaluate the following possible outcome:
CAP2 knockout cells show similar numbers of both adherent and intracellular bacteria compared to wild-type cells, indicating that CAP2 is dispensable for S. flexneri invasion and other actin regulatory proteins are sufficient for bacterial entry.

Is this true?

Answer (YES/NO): NO